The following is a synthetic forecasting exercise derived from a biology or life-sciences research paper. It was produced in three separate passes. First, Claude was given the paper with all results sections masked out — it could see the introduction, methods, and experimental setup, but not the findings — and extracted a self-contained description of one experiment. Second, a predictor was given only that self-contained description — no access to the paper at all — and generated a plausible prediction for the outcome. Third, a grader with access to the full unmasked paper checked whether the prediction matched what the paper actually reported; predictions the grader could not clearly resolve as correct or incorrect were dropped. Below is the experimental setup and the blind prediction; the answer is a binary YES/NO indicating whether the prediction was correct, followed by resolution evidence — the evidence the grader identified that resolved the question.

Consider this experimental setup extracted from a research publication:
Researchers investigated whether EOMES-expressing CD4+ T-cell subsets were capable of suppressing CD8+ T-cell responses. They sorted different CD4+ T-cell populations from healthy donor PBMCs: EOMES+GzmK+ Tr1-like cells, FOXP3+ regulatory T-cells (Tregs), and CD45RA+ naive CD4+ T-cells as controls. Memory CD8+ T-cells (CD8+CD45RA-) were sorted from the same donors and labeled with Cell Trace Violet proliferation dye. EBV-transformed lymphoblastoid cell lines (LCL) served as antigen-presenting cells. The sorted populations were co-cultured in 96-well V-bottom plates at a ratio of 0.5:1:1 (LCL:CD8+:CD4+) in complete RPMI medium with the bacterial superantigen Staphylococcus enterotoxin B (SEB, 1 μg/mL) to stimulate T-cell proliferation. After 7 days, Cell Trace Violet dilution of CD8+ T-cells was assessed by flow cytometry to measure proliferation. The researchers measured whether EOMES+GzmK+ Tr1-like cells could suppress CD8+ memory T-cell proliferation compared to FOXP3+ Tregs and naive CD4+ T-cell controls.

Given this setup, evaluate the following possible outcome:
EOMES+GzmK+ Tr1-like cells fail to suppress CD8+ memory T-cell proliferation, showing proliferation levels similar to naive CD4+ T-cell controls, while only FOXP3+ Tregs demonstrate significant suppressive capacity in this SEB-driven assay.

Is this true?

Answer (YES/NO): NO